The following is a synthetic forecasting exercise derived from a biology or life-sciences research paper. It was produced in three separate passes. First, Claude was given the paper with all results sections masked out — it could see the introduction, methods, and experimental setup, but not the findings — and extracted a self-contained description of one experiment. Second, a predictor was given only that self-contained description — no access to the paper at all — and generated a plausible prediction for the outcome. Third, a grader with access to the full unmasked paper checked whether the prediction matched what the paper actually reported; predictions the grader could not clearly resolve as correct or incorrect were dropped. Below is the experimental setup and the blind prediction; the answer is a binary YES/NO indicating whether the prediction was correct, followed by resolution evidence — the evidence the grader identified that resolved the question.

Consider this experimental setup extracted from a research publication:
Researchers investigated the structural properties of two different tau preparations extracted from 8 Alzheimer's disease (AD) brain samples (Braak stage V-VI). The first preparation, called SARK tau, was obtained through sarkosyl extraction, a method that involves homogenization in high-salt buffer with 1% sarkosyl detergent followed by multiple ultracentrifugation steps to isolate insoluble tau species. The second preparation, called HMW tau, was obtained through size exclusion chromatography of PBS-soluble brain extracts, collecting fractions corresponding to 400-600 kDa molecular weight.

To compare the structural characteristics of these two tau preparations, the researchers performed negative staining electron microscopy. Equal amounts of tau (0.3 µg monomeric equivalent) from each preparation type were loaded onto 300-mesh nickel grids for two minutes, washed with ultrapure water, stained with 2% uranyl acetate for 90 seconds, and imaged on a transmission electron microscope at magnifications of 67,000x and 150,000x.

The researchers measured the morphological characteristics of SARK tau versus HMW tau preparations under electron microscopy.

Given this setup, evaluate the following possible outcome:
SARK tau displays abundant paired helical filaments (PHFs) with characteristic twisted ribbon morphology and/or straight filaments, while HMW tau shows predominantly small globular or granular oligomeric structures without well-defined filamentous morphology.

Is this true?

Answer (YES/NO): NO